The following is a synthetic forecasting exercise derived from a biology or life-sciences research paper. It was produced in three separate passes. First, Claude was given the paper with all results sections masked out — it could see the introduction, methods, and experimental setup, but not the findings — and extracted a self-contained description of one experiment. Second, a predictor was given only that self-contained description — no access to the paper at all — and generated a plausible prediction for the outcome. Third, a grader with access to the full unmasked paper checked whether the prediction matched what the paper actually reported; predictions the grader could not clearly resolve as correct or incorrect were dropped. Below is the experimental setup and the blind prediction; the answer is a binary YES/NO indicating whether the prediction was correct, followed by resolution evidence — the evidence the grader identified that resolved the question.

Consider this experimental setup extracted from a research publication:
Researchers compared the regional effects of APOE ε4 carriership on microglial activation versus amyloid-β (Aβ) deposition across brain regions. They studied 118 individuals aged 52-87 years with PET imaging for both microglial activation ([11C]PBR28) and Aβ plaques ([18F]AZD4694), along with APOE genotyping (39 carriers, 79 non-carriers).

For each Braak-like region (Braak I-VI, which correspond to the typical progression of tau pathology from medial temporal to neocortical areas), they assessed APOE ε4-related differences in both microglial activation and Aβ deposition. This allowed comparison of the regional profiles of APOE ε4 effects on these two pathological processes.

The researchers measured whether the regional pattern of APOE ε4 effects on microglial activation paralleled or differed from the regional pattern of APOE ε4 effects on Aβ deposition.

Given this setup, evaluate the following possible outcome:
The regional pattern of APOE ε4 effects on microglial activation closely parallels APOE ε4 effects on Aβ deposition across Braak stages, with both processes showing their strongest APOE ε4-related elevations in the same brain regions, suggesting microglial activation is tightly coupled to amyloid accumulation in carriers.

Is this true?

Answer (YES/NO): NO